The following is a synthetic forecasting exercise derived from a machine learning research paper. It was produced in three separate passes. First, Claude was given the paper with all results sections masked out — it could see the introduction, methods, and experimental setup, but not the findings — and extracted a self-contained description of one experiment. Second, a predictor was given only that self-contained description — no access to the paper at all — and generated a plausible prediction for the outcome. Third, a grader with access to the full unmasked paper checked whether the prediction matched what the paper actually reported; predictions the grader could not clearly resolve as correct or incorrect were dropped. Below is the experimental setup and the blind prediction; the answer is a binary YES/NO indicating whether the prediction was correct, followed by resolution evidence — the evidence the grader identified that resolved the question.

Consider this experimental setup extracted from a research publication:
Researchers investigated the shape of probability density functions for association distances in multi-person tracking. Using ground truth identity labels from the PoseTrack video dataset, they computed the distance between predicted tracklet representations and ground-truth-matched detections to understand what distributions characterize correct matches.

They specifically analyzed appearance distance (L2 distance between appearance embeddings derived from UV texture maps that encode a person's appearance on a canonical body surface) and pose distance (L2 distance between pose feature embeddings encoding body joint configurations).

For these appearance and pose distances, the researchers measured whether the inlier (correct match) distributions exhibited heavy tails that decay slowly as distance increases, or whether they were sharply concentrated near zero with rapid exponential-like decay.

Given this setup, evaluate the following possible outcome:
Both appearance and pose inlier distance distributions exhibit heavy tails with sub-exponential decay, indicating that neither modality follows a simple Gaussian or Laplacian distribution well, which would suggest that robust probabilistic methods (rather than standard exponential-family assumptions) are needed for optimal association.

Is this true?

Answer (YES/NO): YES